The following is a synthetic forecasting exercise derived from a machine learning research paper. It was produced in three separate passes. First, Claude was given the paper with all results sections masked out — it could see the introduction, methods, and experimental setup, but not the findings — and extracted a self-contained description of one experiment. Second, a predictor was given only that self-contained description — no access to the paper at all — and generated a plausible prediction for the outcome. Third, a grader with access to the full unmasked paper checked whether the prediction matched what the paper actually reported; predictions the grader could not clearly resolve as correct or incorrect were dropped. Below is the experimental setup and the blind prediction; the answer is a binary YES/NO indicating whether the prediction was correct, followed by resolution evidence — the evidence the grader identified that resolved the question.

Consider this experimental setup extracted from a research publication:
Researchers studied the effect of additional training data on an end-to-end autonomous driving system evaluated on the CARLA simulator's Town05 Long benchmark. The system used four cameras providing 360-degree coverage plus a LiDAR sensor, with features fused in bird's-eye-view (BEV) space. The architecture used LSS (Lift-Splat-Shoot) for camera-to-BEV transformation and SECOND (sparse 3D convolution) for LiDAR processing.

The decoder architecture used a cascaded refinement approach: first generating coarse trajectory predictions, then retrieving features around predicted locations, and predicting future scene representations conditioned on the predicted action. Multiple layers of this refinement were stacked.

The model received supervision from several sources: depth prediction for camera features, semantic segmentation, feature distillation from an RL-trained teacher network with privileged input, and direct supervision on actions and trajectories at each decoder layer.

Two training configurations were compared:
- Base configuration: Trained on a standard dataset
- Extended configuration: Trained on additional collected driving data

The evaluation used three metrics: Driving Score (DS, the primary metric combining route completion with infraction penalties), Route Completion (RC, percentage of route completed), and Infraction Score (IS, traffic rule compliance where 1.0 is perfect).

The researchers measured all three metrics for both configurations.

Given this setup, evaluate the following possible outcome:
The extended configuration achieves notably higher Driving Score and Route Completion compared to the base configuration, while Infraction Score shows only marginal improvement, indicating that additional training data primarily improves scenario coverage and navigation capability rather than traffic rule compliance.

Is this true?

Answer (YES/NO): NO